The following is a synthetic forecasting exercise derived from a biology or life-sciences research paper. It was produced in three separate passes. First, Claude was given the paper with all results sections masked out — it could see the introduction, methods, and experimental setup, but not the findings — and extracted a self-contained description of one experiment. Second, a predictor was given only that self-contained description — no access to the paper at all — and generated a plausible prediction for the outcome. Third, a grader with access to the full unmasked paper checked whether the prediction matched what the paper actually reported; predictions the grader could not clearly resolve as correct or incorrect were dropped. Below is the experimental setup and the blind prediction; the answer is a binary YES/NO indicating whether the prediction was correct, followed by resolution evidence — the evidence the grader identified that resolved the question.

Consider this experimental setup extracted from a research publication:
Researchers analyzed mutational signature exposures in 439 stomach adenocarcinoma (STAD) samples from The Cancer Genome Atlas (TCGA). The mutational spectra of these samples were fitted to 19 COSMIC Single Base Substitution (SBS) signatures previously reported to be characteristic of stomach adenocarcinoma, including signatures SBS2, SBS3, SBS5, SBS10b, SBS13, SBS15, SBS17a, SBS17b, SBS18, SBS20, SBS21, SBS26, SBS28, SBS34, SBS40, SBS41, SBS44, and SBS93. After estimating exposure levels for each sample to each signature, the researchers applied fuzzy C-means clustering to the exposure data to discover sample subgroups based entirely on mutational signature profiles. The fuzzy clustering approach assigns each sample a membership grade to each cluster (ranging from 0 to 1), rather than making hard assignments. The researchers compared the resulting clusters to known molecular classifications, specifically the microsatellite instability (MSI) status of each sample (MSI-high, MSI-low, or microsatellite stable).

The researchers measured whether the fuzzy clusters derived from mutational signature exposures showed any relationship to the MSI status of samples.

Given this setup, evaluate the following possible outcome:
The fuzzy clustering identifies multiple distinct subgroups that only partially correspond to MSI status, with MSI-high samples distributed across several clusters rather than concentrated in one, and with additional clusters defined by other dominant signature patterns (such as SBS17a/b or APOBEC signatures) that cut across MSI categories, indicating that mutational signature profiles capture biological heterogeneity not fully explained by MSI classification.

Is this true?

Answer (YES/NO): NO